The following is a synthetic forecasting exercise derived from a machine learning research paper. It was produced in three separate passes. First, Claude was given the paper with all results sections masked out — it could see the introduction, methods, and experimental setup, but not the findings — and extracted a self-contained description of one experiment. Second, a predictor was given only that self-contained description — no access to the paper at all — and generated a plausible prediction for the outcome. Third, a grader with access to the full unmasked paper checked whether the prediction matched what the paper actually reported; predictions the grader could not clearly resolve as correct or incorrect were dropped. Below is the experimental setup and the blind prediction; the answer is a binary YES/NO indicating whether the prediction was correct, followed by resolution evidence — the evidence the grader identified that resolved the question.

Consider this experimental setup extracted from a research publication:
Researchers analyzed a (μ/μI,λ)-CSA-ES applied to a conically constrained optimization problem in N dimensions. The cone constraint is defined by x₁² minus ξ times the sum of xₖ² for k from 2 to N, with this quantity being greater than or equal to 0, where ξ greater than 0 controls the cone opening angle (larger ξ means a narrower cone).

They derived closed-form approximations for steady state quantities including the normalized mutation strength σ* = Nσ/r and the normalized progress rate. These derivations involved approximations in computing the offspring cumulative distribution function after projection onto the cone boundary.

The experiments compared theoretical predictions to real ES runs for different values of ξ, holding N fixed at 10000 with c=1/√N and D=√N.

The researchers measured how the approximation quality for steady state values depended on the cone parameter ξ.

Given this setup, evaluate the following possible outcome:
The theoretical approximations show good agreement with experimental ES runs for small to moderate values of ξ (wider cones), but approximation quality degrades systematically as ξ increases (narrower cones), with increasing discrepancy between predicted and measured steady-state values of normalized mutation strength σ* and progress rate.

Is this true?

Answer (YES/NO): NO